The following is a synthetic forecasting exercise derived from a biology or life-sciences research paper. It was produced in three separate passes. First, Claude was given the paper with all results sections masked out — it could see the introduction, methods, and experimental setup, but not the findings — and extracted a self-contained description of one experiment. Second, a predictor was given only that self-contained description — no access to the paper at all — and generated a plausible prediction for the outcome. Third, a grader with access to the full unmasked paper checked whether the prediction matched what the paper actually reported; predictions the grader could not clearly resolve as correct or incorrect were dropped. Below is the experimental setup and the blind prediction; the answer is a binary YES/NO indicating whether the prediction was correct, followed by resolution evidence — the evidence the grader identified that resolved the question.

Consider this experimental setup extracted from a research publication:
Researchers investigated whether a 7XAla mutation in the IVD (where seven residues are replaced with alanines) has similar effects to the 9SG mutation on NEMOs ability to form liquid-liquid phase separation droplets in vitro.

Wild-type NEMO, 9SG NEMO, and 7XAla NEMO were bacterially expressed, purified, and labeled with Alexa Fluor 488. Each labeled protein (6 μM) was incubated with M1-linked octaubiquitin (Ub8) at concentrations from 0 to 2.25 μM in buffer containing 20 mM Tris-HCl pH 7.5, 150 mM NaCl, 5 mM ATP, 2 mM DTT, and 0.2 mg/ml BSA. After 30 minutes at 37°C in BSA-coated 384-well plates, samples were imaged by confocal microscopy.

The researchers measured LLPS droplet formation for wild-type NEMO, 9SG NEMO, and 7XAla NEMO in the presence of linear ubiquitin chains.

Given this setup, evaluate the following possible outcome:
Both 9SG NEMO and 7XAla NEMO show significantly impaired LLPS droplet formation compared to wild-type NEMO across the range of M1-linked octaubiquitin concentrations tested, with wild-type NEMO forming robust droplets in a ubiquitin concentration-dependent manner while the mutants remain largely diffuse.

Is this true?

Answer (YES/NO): NO